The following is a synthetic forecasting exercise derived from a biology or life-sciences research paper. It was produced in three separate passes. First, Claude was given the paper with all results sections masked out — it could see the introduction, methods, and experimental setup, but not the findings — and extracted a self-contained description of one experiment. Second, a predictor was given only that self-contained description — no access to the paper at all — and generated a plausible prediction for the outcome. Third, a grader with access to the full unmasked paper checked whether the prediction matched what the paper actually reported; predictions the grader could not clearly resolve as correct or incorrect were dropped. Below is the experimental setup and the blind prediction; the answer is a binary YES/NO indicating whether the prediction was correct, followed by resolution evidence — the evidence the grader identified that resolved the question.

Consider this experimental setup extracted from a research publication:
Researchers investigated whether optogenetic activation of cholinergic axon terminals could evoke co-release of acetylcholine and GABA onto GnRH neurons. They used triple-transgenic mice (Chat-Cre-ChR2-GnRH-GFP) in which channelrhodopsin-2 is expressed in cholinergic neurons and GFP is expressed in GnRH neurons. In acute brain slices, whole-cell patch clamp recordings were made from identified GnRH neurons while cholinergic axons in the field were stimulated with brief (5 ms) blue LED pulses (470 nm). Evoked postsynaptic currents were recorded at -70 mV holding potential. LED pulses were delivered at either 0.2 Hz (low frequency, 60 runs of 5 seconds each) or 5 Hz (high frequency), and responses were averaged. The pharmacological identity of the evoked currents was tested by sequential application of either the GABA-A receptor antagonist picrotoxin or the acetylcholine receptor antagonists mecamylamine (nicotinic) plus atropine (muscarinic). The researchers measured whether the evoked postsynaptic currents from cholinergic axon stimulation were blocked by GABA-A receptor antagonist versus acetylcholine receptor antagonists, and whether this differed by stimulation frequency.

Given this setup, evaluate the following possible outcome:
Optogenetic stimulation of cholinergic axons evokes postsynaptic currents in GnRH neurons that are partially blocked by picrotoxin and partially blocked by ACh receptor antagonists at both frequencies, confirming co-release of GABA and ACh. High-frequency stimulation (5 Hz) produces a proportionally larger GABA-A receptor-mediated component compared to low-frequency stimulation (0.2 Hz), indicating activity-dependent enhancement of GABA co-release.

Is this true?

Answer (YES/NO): NO